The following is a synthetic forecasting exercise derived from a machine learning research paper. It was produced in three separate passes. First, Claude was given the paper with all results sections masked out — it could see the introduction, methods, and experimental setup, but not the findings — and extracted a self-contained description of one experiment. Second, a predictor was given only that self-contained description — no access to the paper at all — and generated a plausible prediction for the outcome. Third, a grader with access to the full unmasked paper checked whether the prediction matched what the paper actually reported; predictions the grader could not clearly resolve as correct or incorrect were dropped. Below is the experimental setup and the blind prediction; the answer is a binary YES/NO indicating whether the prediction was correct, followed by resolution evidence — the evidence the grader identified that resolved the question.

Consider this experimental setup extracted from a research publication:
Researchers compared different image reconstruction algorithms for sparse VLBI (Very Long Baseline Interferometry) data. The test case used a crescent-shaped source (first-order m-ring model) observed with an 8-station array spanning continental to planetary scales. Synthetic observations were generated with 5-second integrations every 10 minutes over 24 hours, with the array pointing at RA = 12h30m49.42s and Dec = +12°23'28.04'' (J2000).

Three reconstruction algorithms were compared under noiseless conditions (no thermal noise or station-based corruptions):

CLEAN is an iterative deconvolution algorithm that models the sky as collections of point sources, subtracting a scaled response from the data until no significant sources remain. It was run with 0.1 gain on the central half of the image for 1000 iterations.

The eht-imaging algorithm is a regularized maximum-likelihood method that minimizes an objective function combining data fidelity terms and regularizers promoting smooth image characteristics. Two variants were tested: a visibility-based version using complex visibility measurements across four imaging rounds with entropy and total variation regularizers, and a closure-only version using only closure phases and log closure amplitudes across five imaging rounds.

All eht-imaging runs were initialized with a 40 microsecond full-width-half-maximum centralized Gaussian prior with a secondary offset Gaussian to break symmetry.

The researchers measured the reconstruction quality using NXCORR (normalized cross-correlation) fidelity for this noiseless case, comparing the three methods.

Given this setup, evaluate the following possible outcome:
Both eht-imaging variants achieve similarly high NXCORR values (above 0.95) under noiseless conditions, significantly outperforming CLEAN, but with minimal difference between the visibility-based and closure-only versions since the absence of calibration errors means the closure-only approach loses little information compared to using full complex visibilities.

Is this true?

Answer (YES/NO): NO